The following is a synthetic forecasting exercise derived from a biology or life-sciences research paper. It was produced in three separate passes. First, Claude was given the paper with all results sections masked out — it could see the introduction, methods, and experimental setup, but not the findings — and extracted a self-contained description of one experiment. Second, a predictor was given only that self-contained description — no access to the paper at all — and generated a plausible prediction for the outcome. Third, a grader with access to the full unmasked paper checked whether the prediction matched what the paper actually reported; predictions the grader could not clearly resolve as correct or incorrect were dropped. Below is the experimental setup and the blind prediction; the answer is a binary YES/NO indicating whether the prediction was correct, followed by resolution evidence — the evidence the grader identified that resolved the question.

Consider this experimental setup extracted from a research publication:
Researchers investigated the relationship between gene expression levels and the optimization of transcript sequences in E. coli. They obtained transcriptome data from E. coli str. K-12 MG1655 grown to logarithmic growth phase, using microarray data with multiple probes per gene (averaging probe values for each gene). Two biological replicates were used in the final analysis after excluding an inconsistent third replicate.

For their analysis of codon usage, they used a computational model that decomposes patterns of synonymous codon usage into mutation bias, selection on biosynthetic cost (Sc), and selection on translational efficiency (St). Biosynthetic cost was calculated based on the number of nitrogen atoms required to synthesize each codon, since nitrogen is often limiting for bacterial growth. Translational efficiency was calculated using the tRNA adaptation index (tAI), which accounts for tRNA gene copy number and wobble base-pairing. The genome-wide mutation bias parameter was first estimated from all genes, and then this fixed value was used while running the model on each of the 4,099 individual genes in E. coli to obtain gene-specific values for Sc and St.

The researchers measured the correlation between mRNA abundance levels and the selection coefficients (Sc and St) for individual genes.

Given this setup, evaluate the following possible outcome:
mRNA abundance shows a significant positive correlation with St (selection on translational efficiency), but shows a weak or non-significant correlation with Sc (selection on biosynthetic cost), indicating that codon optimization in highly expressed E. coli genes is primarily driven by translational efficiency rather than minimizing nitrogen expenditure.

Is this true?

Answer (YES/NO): NO